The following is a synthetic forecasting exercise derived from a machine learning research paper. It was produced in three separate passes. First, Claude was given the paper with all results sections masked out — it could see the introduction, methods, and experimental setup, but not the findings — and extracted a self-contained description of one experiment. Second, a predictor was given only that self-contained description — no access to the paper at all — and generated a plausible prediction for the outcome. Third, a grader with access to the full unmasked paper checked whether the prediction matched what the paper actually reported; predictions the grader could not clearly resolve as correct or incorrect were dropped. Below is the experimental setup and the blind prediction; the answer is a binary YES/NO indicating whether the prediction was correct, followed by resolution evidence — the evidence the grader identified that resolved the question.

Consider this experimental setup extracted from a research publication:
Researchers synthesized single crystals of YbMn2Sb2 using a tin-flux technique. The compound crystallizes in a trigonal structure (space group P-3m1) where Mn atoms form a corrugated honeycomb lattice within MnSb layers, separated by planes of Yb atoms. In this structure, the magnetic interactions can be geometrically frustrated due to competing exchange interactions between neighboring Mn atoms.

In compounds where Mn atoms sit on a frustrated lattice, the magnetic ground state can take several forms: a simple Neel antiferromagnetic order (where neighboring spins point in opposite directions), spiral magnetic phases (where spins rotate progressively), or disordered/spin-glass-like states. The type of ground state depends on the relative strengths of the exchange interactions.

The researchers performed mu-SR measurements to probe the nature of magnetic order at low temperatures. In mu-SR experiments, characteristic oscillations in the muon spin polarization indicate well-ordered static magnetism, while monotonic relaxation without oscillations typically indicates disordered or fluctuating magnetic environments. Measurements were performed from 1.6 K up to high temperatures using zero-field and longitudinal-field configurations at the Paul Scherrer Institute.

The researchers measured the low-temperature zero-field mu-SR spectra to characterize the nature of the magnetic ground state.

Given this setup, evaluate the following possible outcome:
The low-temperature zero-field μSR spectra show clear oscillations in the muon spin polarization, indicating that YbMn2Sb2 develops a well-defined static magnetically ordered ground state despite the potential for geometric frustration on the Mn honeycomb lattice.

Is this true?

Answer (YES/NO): NO